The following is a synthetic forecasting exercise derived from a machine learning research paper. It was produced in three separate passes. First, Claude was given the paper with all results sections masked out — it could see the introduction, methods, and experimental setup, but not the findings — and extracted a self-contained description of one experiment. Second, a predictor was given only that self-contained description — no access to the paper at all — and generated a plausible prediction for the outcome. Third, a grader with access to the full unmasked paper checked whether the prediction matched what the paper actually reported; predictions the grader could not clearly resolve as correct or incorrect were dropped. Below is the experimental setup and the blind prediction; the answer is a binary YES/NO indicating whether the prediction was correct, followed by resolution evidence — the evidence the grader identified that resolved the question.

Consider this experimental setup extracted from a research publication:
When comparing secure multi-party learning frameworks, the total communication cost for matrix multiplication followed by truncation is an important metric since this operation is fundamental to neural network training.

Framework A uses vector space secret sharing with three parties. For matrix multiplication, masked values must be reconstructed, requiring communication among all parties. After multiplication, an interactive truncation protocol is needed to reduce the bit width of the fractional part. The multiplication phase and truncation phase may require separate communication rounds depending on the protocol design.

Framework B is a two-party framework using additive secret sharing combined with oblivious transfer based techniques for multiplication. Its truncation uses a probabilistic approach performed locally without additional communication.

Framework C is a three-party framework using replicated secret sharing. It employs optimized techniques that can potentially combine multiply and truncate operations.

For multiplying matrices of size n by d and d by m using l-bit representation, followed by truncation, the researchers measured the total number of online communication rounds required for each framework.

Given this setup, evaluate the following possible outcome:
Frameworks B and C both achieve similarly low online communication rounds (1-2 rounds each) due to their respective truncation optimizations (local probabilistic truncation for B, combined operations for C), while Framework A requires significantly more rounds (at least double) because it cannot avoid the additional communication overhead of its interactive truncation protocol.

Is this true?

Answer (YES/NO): YES